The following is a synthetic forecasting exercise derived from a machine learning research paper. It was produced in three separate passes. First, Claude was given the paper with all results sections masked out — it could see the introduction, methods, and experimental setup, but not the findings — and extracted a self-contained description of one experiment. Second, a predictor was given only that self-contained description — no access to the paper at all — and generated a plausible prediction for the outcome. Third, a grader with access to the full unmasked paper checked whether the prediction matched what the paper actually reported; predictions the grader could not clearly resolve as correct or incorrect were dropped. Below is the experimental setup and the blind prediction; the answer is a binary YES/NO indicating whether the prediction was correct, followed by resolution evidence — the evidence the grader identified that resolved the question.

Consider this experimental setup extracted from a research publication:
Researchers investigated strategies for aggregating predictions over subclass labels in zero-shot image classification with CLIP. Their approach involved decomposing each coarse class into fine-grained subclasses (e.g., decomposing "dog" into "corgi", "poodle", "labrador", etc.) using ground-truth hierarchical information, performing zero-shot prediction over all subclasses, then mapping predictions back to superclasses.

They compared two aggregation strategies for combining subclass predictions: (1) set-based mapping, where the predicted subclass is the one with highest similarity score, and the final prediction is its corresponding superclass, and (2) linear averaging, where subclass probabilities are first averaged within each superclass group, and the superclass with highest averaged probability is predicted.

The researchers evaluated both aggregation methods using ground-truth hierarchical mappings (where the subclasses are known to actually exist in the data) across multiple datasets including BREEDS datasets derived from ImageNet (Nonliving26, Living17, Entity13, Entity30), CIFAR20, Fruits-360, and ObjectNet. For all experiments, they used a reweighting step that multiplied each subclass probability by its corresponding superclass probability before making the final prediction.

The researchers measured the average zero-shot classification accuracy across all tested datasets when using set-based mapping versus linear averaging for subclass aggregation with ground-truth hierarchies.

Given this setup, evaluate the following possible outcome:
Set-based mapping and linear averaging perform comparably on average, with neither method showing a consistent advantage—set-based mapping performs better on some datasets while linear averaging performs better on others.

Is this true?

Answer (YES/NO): NO